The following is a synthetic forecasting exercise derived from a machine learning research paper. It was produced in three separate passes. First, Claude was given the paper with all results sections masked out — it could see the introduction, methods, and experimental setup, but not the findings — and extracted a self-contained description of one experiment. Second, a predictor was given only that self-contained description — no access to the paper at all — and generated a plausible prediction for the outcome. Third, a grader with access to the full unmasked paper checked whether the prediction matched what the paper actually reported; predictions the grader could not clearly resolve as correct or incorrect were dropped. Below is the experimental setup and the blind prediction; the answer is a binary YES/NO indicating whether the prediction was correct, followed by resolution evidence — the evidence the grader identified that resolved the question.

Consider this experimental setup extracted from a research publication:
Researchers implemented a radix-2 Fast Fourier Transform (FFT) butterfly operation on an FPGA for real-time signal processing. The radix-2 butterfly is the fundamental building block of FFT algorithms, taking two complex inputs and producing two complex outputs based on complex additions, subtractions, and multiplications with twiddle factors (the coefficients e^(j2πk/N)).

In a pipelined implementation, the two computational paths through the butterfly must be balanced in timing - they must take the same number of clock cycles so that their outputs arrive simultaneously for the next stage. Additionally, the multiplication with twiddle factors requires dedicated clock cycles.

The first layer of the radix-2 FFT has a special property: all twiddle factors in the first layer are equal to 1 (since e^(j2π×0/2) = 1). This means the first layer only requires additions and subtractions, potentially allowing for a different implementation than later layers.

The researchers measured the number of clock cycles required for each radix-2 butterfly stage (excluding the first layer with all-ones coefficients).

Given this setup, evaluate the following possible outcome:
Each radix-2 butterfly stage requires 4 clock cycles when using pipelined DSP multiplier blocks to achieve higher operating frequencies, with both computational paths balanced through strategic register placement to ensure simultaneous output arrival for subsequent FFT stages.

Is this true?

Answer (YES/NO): NO